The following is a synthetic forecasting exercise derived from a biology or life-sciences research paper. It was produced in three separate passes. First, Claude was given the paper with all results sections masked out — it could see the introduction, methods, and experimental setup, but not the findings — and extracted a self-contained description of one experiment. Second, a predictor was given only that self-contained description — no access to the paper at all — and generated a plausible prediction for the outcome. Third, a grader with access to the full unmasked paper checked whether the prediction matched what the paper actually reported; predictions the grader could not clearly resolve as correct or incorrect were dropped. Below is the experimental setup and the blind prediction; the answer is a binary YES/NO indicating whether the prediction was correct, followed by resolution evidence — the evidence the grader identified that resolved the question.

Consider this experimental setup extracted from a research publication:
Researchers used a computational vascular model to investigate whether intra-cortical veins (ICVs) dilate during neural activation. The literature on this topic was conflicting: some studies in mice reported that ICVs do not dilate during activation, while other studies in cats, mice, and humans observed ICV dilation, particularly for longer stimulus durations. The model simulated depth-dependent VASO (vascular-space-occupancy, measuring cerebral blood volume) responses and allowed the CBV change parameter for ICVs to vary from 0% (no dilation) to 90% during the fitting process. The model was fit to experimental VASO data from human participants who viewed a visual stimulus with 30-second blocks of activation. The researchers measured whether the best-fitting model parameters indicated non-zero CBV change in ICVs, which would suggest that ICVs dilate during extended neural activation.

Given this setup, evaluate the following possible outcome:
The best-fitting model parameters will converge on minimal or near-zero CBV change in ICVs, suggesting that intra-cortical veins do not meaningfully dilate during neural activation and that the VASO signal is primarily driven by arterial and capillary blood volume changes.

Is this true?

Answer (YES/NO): YES